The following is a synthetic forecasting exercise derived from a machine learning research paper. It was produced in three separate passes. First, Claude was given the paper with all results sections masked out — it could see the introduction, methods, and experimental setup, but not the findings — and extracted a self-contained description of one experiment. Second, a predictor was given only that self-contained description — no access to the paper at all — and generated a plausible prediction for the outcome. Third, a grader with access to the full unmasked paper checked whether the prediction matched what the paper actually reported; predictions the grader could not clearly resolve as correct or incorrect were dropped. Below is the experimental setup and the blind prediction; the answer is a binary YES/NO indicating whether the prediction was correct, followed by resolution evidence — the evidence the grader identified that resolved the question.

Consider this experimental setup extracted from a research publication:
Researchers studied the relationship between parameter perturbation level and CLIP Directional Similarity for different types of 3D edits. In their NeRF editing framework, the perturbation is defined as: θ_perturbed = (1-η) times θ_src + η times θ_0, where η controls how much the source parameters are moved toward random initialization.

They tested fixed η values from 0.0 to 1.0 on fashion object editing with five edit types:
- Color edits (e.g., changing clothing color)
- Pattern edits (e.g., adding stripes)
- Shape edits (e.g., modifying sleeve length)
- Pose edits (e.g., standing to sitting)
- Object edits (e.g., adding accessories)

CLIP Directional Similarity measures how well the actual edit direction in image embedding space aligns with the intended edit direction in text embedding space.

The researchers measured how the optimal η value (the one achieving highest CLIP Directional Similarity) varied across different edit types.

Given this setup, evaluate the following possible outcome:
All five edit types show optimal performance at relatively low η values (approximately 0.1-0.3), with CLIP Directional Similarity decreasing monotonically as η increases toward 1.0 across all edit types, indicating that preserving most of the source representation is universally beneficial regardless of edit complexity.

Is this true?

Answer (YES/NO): NO